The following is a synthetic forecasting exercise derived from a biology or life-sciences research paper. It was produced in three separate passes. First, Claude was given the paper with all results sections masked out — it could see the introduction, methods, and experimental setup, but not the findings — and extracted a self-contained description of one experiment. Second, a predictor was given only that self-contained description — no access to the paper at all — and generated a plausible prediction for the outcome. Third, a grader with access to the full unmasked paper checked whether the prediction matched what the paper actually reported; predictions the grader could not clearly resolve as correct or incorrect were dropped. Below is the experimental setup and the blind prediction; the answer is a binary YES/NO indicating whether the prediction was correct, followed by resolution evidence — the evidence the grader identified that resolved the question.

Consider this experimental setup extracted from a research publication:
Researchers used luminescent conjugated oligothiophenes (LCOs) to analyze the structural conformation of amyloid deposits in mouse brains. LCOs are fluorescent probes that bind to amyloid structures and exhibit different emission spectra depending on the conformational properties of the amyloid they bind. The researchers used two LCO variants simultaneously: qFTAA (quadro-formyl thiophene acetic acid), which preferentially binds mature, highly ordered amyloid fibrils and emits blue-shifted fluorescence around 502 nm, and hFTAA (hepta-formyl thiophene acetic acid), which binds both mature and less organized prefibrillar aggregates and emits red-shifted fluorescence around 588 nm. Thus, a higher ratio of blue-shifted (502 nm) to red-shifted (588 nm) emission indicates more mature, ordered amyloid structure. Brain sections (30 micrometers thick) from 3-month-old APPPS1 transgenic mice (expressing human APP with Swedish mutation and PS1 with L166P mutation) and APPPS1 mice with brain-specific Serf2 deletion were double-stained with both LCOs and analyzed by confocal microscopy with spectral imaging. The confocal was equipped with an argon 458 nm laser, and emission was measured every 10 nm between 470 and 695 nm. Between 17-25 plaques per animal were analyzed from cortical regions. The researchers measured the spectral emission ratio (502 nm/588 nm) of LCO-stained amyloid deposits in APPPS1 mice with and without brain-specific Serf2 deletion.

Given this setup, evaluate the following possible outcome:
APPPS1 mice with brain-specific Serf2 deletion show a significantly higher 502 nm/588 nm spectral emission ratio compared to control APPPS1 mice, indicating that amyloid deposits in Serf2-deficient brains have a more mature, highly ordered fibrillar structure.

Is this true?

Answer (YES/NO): YES